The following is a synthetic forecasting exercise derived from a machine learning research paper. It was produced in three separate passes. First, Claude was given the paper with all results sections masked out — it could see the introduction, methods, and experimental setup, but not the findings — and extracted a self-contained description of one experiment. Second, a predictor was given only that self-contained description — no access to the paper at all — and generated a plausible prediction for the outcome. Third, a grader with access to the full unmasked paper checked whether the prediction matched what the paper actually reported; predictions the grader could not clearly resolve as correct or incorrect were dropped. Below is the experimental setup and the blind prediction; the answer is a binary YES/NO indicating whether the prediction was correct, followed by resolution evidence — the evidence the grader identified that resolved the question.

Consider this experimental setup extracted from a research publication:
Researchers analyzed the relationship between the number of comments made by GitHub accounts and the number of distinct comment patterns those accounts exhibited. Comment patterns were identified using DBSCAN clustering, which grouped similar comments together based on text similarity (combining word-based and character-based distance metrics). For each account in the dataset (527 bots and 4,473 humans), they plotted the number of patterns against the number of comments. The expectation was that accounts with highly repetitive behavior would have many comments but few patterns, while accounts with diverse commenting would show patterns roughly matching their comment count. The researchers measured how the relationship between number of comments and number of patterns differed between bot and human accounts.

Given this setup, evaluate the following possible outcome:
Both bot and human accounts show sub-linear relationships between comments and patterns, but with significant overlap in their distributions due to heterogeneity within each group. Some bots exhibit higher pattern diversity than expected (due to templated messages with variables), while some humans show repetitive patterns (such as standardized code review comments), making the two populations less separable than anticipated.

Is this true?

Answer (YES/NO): NO